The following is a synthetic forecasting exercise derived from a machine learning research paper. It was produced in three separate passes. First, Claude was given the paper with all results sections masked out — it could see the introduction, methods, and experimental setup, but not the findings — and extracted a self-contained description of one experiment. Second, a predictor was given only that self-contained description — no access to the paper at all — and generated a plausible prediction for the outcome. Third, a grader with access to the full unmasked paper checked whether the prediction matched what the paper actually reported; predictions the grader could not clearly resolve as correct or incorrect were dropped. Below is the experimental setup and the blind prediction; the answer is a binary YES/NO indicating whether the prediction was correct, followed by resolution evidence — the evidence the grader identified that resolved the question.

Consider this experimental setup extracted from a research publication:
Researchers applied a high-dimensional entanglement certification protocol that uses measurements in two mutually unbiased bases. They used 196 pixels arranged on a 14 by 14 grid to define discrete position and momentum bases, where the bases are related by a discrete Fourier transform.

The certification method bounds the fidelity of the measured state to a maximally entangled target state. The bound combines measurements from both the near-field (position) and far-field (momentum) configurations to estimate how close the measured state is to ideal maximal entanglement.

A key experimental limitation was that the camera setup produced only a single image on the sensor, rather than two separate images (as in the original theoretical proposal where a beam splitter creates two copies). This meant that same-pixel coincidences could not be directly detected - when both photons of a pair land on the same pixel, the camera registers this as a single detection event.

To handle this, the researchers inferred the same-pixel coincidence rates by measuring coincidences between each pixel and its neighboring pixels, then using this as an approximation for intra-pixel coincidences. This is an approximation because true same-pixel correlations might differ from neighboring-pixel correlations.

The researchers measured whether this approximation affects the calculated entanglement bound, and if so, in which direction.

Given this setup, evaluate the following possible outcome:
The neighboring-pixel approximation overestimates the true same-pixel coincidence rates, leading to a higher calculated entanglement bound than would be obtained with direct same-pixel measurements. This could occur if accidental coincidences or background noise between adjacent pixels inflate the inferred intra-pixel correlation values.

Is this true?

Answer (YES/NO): NO